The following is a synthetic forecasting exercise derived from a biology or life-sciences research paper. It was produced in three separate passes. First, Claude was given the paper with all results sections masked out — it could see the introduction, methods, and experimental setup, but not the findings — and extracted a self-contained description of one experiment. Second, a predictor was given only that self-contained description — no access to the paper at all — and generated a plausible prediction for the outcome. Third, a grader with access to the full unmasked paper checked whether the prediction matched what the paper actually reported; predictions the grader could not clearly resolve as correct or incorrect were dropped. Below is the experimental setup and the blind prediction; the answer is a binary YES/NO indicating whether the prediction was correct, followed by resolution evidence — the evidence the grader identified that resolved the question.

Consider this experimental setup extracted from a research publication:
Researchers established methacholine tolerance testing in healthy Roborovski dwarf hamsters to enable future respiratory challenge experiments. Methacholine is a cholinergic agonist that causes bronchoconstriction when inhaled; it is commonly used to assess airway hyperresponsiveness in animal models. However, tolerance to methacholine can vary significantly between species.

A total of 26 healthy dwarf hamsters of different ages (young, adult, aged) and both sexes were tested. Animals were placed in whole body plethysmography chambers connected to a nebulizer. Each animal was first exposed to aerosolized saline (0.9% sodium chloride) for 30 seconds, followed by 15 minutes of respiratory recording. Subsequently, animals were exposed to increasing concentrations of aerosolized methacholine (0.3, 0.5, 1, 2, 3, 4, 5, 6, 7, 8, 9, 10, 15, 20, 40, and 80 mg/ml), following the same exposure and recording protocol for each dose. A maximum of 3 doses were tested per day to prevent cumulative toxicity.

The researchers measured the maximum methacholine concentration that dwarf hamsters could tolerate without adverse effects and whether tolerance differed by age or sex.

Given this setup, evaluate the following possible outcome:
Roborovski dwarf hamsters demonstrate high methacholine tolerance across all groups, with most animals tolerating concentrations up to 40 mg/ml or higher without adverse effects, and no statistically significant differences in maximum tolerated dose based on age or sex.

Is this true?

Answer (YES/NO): NO